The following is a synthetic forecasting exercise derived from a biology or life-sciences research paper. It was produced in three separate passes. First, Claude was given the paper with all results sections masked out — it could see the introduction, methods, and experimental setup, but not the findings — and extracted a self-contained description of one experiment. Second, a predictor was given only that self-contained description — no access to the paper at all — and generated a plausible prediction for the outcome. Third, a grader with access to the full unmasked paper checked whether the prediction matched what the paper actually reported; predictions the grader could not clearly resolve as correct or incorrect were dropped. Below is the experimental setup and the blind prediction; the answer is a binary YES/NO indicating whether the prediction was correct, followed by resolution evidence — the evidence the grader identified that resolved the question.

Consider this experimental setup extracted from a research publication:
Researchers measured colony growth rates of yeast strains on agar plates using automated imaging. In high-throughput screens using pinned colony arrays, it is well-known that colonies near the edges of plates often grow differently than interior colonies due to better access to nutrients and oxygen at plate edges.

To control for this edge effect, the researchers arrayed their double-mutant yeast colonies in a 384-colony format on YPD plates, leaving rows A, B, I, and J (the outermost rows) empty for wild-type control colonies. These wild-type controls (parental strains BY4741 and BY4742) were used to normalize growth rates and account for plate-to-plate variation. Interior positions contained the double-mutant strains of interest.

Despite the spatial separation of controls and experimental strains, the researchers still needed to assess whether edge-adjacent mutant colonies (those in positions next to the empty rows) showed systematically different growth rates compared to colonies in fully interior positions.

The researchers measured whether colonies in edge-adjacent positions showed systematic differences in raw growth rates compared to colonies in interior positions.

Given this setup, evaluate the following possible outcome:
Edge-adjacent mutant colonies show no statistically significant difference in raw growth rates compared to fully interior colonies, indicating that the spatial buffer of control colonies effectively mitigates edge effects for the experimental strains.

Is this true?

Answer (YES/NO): NO